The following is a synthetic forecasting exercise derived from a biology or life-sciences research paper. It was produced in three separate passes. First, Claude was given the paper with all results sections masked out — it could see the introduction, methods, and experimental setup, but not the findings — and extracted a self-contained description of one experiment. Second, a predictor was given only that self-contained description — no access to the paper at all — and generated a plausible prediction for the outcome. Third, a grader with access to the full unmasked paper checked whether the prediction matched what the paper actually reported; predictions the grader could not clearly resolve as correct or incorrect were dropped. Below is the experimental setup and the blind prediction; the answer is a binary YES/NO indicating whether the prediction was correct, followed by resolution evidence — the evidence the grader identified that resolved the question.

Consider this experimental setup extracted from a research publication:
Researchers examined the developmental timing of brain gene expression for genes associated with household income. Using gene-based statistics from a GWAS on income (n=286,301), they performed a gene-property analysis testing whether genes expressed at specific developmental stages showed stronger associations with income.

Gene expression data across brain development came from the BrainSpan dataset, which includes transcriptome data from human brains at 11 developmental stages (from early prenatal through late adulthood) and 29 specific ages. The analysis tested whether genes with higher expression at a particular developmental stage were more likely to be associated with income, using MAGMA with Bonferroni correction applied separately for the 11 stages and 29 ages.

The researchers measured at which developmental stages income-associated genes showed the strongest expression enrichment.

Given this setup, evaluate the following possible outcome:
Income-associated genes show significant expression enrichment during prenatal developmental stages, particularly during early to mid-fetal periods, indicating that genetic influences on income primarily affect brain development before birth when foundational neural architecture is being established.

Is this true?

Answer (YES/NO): NO